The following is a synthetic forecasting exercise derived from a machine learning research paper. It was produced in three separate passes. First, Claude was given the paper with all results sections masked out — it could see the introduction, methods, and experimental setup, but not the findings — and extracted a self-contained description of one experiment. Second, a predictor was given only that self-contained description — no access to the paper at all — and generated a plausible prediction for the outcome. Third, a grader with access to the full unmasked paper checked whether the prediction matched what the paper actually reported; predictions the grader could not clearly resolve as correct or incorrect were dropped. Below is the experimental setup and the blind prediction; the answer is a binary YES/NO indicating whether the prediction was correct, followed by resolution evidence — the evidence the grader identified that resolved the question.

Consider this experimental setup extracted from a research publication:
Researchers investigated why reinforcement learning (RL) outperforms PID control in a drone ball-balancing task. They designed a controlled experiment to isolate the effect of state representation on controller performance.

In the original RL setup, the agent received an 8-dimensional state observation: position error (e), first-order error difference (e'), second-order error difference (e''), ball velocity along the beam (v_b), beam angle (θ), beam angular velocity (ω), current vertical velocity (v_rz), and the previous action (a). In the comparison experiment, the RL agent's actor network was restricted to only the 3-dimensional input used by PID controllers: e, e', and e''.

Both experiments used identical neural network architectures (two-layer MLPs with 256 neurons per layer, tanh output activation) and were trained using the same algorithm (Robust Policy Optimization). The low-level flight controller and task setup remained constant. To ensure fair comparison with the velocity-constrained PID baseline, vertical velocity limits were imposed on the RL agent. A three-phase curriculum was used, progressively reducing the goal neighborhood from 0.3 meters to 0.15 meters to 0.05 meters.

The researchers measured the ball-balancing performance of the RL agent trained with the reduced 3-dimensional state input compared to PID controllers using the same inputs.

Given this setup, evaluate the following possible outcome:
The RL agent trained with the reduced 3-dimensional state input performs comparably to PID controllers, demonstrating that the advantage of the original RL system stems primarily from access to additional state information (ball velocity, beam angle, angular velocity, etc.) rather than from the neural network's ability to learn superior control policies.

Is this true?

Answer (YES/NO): NO